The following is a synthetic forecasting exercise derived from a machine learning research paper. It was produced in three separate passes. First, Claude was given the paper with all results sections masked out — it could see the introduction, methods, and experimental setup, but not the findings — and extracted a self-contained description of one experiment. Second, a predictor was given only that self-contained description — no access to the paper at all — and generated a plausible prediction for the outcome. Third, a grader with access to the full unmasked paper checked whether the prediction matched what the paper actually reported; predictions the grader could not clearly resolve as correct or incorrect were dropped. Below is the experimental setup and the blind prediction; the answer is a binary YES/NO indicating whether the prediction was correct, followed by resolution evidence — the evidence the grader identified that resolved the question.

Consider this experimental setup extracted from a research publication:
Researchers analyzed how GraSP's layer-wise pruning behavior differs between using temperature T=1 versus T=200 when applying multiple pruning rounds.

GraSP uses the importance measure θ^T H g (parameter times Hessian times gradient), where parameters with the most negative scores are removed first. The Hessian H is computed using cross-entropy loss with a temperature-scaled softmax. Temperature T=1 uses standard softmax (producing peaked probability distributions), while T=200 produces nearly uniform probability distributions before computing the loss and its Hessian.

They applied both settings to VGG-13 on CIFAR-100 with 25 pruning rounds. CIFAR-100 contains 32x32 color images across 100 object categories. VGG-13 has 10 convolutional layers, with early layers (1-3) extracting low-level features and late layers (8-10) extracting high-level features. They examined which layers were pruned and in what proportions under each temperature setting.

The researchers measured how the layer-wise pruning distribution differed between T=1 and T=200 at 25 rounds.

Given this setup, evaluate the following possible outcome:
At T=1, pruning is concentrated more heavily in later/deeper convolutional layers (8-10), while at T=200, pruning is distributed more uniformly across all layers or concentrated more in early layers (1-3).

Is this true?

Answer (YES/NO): NO